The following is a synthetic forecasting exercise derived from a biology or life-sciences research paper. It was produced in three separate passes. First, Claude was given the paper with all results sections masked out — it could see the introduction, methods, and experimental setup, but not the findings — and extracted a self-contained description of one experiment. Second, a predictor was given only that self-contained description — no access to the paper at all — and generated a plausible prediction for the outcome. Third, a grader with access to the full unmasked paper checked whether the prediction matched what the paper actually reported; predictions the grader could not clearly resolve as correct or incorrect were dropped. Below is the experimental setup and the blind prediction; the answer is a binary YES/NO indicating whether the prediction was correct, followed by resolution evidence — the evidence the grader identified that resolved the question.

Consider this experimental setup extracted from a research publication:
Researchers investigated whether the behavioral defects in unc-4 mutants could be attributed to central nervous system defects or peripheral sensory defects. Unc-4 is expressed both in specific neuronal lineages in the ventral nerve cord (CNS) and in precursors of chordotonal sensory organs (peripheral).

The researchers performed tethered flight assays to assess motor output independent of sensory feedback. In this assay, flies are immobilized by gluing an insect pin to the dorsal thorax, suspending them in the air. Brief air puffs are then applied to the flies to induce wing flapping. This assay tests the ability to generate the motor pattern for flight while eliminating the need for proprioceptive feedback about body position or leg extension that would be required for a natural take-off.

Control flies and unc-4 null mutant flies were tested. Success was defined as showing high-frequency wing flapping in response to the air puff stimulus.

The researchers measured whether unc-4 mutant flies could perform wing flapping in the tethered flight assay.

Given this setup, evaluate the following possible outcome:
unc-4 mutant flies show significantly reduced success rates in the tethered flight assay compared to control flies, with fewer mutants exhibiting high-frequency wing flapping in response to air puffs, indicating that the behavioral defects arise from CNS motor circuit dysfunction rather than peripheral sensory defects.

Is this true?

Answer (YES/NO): YES